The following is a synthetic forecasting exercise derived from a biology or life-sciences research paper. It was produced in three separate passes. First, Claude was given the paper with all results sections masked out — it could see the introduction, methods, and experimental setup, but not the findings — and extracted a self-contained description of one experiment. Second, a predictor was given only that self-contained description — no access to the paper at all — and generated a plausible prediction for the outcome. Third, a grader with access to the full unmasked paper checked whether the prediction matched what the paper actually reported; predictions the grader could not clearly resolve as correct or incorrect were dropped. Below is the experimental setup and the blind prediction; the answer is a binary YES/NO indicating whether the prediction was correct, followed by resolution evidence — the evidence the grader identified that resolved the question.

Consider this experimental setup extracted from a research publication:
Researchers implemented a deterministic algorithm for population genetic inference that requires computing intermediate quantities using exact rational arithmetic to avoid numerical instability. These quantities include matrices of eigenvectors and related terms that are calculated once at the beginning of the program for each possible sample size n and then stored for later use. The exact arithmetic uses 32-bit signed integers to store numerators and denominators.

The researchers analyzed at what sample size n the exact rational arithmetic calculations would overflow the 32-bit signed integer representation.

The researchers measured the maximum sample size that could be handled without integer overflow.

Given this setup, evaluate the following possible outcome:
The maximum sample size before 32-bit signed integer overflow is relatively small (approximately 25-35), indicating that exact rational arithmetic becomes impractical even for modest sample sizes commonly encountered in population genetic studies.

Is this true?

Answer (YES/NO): YES